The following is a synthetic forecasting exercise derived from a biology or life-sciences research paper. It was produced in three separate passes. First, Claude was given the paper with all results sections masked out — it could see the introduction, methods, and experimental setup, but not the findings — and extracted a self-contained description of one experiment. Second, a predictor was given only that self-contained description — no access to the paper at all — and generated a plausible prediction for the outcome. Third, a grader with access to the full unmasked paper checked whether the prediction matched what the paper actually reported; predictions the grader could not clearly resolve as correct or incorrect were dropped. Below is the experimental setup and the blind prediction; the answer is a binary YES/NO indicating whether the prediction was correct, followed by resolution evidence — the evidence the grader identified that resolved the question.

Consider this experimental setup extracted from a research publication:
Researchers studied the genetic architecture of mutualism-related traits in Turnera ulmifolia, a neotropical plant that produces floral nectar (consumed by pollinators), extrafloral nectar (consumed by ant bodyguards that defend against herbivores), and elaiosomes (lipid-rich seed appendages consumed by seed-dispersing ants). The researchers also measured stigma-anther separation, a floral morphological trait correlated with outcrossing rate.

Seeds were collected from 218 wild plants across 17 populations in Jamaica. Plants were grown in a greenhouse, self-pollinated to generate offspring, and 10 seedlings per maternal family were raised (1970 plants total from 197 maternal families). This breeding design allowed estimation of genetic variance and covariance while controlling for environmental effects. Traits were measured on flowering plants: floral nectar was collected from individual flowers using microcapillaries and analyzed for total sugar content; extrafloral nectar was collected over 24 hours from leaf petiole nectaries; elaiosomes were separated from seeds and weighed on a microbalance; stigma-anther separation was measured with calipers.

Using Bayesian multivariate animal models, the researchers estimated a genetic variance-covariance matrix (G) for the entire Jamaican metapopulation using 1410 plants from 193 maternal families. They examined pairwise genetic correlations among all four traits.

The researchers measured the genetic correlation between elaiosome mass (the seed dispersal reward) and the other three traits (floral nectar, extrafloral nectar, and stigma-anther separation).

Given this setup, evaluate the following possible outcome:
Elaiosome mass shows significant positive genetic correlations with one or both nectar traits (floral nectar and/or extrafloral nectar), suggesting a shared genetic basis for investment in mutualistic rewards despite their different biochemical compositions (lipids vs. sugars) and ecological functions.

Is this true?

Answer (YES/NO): NO